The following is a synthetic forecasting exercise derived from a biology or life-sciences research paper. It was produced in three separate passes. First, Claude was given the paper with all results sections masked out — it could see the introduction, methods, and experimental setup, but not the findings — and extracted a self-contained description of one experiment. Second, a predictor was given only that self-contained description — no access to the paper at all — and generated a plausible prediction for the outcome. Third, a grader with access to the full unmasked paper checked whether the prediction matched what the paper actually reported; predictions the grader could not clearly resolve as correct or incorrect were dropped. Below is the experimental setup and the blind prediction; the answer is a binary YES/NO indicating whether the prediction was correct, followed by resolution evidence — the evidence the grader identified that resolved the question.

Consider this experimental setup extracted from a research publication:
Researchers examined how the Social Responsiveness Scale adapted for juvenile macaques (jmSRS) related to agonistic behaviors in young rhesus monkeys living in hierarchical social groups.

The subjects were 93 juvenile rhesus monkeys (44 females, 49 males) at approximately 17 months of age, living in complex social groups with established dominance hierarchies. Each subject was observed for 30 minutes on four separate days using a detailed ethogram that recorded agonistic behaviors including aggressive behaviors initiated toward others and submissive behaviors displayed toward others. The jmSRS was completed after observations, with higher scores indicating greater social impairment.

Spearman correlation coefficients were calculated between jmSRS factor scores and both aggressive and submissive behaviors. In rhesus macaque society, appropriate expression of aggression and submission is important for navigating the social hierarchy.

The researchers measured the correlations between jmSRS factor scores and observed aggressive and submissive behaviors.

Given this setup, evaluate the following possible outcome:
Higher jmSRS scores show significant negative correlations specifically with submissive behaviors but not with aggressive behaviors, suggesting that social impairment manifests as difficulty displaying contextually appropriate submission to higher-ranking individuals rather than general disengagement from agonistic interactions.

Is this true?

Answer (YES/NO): NO